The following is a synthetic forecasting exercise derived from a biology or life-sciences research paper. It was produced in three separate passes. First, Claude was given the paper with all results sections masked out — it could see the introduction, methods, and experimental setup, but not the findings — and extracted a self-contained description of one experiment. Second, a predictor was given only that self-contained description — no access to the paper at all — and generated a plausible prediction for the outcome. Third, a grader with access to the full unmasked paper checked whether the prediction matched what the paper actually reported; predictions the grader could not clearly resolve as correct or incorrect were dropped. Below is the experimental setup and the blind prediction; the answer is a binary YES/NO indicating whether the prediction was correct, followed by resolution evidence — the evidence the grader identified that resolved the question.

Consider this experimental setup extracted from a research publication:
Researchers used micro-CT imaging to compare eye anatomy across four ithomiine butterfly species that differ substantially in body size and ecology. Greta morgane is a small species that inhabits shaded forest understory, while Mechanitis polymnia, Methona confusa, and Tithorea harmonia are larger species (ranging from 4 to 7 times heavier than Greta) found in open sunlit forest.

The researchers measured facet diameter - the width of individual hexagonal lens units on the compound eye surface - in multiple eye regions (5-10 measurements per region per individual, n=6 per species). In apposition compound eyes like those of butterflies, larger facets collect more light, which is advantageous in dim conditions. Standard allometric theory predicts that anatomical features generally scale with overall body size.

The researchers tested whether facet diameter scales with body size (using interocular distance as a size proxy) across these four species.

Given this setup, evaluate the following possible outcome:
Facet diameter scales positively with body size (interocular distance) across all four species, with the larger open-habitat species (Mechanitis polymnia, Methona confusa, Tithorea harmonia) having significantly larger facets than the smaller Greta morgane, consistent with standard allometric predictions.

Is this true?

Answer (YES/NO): NO